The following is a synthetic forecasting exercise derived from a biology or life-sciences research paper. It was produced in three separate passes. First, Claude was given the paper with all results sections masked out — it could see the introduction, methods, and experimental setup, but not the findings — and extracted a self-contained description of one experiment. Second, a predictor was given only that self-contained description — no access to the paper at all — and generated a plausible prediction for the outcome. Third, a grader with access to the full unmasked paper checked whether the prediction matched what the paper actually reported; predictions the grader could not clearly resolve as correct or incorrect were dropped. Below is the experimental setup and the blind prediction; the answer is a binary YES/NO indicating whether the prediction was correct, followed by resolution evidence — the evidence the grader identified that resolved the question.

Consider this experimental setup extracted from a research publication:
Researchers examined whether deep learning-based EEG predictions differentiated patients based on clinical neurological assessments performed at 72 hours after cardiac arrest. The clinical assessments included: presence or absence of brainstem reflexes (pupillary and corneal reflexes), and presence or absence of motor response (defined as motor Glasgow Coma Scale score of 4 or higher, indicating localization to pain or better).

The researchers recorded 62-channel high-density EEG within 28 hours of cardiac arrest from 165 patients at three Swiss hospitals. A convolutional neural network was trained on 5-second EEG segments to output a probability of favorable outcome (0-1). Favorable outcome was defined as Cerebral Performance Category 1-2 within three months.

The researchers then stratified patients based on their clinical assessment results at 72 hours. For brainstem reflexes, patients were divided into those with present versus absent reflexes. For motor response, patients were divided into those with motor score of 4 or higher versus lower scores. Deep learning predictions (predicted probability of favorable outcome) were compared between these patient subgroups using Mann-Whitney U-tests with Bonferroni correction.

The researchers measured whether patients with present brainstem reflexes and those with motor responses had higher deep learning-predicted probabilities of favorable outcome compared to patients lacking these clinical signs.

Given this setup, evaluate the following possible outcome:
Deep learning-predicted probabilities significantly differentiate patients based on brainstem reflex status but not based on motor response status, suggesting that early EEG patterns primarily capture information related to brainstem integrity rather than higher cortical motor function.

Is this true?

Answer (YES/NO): NO